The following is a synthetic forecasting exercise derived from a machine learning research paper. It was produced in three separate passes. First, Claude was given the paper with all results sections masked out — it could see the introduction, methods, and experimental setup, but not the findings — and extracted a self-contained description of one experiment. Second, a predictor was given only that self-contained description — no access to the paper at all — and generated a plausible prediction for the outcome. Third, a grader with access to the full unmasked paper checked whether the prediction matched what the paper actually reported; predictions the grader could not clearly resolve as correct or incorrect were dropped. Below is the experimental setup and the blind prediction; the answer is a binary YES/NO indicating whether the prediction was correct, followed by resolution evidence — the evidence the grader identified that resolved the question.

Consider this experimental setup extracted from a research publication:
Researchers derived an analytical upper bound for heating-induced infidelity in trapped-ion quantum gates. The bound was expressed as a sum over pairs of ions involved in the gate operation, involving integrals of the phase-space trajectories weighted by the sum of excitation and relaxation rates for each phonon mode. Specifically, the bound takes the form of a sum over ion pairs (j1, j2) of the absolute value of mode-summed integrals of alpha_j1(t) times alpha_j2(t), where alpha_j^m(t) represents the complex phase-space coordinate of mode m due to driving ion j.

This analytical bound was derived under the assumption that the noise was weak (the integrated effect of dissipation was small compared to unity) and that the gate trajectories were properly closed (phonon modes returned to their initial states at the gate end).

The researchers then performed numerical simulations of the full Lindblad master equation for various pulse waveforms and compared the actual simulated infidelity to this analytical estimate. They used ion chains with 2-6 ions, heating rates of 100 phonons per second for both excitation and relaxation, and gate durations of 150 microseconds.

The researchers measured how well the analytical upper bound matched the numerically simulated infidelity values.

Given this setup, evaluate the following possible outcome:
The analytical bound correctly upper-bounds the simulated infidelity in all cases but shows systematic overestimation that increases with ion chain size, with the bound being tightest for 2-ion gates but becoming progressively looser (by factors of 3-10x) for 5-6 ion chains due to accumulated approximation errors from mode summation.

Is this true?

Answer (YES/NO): NO